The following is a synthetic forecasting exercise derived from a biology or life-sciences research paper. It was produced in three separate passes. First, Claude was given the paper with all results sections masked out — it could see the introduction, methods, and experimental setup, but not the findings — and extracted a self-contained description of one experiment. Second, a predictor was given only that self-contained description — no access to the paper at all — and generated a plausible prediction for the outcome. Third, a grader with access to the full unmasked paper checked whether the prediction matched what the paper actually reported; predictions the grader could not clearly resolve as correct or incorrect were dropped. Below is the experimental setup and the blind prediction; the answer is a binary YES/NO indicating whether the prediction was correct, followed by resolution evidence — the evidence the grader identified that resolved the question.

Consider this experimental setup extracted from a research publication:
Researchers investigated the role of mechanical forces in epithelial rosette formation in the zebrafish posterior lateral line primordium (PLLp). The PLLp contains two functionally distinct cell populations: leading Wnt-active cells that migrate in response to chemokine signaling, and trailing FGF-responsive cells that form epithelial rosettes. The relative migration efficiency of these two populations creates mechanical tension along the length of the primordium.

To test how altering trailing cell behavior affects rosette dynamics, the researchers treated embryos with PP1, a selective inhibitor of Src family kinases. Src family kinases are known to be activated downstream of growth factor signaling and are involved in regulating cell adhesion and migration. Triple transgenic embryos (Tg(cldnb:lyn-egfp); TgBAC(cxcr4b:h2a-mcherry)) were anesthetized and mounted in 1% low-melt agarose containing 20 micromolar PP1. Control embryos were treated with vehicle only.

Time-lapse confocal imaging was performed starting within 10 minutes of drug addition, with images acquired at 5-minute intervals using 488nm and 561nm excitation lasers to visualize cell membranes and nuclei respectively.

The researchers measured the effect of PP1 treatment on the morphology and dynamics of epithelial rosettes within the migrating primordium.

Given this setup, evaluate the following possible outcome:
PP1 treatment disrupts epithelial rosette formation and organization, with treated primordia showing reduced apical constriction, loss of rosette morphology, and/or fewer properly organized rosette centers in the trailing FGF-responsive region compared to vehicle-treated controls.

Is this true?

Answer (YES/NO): NO